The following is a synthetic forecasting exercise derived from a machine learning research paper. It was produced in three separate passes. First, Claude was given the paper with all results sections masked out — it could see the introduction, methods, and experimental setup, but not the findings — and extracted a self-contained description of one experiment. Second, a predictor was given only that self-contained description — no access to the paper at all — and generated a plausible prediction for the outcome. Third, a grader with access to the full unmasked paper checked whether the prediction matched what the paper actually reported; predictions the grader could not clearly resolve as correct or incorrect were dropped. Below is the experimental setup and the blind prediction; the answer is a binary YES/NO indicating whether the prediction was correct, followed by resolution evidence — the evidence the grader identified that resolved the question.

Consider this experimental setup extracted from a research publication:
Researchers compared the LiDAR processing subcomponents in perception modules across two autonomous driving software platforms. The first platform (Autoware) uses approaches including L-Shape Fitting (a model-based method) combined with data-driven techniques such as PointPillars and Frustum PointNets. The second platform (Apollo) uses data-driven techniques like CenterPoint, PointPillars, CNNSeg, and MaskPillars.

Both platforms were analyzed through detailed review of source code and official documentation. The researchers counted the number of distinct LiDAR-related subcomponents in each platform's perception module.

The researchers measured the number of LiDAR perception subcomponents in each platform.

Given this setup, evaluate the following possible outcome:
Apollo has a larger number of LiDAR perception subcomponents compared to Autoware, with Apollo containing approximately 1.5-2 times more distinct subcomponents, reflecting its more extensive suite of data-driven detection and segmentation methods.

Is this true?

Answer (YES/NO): NO